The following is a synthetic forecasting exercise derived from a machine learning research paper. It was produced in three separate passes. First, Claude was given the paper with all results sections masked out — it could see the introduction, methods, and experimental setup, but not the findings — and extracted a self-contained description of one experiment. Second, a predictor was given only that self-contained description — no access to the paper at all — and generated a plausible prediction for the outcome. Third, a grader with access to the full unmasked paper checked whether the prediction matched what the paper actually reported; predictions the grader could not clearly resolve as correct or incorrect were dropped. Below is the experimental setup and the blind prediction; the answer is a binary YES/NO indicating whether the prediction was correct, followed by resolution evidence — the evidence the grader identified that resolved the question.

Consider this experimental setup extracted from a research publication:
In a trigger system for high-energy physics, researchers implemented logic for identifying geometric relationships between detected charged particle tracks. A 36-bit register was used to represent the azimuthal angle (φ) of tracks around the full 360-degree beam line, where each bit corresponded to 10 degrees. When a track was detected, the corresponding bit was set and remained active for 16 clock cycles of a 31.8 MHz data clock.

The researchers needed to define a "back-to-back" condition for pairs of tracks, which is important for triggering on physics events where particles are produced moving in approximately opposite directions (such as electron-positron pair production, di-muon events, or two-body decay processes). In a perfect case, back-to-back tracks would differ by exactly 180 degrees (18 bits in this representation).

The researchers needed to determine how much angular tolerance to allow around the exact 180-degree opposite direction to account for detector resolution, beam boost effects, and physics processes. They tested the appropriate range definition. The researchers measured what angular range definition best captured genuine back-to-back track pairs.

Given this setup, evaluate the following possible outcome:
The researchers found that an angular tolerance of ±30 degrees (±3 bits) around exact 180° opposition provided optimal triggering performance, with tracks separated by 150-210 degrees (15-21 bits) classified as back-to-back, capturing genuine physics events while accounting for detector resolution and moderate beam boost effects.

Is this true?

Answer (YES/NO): NO